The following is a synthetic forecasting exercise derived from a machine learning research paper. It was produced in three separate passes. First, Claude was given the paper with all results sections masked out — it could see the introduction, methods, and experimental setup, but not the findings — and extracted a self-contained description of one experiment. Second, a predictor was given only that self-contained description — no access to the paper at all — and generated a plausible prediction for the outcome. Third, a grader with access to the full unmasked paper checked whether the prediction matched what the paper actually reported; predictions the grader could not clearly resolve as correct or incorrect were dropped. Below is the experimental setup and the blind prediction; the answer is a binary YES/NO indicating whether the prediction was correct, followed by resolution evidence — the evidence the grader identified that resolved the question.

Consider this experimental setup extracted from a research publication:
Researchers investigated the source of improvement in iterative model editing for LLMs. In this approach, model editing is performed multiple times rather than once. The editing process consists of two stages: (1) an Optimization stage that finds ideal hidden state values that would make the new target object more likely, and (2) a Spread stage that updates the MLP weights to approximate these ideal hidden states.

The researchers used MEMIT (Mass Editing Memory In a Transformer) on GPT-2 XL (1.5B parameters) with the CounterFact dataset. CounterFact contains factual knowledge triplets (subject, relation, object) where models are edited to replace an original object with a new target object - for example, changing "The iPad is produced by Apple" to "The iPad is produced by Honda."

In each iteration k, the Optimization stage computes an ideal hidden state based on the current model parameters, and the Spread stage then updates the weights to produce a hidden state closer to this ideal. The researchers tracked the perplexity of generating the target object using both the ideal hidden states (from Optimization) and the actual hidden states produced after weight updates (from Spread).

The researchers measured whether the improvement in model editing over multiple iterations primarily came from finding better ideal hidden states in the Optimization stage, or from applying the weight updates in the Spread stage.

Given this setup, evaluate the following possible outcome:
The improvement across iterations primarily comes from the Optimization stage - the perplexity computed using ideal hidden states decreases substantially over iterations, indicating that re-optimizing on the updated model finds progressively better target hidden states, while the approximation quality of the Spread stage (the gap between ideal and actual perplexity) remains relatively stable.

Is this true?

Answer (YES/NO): NO